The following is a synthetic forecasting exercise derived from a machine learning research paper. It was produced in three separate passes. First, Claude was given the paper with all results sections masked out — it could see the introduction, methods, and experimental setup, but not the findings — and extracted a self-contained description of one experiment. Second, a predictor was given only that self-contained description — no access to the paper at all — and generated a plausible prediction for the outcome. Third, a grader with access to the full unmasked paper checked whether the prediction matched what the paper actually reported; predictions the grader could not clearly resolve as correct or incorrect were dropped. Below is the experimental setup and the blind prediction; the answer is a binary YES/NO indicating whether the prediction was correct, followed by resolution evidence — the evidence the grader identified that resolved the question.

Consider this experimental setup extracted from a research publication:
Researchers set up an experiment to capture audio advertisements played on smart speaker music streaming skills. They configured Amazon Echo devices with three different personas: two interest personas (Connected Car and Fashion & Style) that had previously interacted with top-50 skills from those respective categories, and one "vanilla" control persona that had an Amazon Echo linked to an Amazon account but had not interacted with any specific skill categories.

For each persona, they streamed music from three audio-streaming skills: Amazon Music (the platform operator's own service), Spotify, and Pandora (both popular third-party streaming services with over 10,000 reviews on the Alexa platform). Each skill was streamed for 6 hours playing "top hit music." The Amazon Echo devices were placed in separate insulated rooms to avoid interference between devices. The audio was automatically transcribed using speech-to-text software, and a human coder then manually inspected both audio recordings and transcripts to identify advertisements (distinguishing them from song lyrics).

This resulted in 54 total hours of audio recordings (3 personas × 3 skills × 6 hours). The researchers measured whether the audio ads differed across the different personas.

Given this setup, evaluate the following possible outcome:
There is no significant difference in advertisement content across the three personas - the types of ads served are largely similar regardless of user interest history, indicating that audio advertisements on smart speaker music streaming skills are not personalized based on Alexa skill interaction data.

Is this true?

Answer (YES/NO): NO